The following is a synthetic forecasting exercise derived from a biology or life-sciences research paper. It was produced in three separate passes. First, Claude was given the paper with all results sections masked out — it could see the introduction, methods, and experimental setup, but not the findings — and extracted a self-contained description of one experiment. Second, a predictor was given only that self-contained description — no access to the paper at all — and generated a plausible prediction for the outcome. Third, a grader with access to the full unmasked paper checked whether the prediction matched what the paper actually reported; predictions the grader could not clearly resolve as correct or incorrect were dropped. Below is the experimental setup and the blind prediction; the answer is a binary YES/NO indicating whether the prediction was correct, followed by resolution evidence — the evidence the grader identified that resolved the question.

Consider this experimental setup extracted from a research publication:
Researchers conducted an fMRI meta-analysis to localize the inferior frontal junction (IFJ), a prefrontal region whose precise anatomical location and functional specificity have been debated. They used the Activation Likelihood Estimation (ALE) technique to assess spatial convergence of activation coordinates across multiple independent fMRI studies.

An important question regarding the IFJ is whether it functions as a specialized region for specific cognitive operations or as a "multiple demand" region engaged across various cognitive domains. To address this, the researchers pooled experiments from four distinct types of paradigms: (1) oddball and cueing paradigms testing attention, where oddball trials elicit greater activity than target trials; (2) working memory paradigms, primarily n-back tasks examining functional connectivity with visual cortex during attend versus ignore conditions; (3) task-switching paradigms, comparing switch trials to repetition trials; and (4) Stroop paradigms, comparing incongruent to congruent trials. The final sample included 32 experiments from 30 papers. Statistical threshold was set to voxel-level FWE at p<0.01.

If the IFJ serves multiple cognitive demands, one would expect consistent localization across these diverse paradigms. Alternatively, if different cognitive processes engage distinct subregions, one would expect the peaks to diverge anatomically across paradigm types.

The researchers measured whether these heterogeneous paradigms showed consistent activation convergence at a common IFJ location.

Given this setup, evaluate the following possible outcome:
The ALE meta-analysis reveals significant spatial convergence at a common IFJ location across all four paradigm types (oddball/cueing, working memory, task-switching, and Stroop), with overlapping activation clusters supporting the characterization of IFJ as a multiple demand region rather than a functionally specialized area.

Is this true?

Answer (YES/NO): NO